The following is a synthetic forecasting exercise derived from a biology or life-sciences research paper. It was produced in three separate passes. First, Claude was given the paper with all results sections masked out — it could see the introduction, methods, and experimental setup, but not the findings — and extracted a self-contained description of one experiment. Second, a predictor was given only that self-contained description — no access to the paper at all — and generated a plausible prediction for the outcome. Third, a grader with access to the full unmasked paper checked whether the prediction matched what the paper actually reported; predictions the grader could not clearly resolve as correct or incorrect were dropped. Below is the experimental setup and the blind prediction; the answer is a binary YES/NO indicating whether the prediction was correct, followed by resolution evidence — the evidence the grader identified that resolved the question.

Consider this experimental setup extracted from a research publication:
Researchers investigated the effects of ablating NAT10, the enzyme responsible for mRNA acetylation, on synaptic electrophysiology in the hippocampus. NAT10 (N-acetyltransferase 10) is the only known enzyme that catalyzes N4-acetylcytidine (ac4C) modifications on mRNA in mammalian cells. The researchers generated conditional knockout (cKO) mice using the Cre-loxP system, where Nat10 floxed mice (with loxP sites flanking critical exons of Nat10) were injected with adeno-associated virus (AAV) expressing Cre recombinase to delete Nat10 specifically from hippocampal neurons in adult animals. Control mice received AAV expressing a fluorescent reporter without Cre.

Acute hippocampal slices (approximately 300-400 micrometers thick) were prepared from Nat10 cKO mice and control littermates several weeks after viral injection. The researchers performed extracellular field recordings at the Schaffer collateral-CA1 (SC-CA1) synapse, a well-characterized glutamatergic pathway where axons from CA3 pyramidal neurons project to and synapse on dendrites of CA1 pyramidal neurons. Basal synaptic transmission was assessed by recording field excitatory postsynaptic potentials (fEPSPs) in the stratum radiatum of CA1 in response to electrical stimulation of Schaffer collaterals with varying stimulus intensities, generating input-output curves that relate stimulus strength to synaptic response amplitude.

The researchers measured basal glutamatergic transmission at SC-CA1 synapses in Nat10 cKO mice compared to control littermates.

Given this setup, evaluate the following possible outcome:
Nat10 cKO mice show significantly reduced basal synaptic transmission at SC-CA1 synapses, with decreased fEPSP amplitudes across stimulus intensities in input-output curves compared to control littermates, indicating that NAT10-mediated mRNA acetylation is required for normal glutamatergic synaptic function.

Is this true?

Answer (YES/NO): NO